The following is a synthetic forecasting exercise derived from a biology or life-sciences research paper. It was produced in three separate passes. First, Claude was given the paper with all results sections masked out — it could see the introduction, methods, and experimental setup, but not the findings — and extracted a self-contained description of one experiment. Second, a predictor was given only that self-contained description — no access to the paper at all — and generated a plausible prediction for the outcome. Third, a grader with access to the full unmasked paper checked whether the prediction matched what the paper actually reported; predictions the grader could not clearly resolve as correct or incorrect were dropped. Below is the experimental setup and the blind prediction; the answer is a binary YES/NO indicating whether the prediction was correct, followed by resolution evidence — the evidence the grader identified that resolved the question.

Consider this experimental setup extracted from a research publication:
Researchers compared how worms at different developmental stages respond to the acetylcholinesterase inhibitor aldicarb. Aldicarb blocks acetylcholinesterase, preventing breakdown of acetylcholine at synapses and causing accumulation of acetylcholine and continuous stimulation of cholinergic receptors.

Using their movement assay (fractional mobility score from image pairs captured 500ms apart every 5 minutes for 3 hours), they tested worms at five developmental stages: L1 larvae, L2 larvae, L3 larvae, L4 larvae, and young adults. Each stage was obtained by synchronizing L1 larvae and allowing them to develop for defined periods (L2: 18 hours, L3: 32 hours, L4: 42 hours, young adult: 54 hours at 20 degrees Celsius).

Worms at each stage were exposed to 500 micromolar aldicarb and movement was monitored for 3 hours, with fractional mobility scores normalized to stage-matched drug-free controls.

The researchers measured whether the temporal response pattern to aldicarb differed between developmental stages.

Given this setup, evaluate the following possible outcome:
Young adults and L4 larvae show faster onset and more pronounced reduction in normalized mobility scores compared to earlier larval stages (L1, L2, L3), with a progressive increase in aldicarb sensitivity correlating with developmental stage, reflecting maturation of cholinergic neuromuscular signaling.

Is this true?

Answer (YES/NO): NO